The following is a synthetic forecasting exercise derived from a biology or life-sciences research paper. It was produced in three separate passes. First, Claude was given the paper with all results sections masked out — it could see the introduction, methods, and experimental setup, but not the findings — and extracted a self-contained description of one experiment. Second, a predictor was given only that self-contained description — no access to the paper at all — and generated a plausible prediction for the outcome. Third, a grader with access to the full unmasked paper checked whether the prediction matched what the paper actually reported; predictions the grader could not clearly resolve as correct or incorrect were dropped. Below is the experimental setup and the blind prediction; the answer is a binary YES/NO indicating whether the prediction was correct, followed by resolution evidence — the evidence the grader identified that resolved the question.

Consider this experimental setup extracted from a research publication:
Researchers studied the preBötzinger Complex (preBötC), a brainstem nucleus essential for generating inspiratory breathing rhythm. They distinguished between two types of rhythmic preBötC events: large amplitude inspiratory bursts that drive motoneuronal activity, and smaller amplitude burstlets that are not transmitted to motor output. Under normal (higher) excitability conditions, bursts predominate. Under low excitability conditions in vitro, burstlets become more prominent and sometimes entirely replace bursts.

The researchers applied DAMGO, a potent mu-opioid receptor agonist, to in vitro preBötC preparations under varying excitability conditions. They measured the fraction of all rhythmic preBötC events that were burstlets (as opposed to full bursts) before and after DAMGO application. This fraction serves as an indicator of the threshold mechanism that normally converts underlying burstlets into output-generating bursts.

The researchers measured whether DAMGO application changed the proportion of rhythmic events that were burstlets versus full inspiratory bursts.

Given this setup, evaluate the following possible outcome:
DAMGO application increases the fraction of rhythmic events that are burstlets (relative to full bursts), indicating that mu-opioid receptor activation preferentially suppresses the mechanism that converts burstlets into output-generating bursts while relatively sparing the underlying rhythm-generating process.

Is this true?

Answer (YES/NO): NO